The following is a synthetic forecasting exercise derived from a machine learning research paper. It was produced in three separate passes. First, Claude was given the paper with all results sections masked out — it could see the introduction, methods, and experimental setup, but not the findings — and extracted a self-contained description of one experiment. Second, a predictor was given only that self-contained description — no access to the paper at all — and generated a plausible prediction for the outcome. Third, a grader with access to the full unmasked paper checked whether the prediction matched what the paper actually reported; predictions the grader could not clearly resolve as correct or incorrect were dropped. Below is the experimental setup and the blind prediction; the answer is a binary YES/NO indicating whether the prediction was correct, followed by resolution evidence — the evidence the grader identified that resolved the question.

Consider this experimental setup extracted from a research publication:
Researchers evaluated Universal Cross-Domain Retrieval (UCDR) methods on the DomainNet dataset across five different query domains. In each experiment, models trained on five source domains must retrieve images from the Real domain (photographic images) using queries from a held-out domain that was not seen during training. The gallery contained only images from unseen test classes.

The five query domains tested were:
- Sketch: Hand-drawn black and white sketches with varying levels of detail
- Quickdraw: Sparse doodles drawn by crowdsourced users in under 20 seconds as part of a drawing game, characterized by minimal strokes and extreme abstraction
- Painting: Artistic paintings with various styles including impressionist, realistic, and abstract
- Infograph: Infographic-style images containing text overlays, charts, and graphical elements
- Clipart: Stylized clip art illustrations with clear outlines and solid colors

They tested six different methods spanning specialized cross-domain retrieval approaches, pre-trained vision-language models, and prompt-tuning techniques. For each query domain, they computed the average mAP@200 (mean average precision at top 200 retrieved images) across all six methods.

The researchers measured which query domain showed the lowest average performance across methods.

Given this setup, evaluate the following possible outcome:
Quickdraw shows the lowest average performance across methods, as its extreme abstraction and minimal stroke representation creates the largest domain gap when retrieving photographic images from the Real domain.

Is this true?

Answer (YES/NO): YES